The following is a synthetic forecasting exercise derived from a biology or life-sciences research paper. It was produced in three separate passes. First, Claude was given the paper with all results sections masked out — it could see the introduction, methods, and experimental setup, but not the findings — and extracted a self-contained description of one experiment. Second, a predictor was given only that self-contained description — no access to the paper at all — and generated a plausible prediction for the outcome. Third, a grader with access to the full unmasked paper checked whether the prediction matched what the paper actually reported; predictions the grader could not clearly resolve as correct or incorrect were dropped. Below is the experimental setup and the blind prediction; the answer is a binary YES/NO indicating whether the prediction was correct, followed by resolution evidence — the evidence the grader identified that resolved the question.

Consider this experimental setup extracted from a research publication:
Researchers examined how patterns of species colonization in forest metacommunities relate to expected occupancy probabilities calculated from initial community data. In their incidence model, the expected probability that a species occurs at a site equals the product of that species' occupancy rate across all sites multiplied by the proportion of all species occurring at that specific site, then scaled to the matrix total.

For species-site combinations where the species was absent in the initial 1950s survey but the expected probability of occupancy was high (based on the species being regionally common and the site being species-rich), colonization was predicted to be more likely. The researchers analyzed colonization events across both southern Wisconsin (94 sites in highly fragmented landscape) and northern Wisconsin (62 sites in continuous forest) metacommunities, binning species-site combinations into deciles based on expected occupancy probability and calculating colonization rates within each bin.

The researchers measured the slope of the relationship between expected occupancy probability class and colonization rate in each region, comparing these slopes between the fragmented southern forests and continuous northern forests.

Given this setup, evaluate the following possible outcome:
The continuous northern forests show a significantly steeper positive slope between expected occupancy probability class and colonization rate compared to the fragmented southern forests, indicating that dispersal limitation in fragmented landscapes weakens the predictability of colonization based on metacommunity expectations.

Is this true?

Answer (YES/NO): NO